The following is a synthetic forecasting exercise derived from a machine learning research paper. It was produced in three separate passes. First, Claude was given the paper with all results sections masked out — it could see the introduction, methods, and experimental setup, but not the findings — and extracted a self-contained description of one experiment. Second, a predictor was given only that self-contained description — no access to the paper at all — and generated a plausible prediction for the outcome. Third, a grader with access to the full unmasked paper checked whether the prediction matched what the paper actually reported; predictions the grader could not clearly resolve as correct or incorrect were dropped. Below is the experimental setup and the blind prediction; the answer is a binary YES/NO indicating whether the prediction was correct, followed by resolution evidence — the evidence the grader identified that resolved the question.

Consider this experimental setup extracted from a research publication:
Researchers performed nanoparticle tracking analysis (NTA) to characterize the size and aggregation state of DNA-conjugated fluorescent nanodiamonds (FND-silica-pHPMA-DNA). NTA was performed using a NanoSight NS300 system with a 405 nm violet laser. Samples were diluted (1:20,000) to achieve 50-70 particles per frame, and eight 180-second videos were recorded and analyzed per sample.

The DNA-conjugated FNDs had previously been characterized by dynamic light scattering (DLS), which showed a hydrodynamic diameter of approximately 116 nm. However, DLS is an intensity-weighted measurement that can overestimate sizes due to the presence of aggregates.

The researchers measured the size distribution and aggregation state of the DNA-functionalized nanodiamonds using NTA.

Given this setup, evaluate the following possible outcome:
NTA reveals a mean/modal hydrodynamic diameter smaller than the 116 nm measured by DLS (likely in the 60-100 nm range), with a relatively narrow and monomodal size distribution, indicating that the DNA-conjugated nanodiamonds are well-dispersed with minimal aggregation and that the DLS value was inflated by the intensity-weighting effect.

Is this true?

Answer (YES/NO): YES